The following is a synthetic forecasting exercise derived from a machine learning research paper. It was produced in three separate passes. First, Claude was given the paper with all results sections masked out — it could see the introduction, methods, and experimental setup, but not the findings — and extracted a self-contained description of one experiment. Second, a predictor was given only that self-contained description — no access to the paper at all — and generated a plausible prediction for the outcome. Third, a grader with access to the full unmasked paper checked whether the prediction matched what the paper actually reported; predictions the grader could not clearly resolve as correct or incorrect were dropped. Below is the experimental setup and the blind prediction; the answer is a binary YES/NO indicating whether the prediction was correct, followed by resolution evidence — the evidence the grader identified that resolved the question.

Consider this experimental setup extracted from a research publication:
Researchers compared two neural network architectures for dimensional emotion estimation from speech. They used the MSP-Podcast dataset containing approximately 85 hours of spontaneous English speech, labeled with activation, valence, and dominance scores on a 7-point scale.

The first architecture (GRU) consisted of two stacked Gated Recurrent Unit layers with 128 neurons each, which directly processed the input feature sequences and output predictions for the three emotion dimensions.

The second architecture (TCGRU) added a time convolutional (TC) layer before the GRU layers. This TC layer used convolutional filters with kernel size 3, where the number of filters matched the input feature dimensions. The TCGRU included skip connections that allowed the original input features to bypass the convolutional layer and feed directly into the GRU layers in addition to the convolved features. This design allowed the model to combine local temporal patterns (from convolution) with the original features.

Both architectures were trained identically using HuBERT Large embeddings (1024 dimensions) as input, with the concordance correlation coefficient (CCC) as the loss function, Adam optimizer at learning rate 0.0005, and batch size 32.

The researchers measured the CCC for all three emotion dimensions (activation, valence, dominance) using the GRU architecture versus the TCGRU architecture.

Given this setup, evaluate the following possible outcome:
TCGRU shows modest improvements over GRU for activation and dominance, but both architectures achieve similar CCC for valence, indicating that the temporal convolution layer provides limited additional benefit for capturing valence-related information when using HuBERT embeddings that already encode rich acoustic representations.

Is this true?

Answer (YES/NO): NO